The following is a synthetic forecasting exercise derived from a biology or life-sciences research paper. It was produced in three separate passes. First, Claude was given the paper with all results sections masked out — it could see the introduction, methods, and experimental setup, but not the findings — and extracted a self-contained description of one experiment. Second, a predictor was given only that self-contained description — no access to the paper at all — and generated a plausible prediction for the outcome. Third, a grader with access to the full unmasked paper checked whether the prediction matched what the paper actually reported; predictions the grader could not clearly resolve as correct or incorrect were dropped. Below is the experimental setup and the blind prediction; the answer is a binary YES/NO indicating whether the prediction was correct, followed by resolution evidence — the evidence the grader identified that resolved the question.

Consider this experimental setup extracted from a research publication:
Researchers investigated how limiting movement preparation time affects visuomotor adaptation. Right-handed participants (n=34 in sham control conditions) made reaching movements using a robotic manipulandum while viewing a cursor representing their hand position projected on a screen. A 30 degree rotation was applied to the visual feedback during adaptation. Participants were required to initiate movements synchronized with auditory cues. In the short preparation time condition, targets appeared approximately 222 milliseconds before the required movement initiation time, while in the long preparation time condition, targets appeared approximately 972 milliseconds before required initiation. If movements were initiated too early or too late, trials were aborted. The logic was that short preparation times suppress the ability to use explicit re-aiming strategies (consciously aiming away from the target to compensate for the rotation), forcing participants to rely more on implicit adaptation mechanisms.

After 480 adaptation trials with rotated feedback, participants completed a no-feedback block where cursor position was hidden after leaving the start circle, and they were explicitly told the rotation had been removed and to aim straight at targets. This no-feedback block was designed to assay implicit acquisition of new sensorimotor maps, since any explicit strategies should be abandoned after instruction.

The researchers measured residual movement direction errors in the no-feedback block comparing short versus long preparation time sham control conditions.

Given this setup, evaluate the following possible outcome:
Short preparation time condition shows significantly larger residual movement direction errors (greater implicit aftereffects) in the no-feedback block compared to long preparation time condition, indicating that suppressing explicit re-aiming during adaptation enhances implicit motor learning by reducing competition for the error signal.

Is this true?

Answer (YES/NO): NO